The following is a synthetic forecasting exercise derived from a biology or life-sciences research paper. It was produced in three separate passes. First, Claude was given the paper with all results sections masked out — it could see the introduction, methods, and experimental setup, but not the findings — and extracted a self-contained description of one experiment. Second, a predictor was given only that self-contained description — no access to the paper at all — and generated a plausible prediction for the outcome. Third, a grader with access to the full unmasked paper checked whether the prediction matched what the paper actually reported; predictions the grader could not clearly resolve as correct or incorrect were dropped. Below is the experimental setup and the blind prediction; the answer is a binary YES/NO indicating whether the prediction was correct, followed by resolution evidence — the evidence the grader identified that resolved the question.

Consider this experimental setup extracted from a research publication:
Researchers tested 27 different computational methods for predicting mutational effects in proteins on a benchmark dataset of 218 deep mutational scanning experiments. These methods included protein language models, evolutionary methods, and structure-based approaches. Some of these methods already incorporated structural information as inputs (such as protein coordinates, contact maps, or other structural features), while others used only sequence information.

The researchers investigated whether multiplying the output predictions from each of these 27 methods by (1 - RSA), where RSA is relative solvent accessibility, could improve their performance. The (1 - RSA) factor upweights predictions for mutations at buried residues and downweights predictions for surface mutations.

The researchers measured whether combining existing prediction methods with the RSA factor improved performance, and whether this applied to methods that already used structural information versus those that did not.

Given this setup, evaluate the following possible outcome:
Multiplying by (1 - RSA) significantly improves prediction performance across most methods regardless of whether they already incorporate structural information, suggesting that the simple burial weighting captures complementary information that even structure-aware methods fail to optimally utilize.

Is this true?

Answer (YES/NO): YES